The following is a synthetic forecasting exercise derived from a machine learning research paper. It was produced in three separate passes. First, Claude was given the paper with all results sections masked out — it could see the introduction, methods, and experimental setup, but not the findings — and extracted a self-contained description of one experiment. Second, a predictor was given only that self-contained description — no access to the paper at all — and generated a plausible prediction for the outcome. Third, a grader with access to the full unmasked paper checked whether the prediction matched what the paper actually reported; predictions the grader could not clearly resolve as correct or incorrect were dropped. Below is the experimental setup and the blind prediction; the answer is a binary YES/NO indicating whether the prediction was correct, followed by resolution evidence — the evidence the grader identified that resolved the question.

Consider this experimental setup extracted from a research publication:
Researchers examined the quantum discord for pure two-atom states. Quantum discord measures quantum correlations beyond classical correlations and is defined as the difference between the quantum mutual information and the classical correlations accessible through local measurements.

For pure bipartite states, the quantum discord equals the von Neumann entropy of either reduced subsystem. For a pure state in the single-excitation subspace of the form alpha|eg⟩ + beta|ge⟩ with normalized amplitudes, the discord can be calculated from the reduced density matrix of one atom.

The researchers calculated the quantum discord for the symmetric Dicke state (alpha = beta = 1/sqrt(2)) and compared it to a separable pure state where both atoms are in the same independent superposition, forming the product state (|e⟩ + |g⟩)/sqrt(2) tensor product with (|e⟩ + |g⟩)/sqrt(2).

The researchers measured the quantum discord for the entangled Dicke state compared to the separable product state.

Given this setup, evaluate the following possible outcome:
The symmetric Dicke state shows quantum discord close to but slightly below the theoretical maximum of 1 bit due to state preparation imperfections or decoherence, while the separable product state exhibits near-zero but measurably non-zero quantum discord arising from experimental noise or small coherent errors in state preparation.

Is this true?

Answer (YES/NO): NO